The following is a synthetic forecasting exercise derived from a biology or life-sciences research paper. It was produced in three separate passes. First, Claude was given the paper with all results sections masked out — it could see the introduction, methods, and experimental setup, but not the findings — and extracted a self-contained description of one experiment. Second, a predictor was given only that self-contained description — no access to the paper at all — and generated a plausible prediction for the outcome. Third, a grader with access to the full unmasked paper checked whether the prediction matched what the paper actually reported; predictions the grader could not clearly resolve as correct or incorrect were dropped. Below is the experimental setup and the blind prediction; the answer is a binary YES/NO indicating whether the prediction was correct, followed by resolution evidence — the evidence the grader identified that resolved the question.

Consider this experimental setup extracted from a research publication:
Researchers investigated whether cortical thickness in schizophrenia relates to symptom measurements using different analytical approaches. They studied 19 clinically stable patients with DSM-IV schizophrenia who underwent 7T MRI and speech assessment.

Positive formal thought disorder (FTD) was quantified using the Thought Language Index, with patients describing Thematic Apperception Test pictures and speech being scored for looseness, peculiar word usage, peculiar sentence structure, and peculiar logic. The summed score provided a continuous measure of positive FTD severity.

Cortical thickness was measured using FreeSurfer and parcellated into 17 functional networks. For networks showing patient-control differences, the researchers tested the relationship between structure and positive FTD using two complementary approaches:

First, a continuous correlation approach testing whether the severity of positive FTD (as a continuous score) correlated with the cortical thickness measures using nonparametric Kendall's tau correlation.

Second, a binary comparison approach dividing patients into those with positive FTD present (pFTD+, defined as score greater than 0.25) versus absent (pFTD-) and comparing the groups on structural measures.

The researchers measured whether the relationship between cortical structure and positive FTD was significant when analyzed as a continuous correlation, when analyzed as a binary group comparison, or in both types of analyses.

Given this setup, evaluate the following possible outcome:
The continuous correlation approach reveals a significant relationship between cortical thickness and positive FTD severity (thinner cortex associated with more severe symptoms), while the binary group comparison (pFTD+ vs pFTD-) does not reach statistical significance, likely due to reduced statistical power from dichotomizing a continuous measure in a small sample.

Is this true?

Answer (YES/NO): NO